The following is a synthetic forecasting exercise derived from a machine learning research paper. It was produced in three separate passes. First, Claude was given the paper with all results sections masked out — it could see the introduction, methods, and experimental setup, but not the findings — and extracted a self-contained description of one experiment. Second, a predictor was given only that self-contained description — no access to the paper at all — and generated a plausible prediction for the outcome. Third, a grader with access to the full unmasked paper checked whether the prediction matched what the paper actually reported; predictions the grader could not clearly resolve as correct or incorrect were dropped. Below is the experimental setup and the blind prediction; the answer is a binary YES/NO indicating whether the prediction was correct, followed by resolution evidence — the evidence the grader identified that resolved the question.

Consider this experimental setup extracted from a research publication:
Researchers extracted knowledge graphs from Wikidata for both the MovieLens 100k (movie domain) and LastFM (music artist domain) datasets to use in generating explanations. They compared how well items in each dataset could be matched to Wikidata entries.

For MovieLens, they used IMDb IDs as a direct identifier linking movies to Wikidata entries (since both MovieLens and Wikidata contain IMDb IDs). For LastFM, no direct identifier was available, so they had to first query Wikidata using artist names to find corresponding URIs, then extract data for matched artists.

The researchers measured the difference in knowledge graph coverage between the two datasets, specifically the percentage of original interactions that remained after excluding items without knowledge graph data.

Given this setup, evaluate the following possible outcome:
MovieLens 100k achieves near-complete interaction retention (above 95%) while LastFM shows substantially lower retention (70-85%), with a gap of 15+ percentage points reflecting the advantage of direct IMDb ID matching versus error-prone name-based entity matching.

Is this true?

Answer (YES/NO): NO